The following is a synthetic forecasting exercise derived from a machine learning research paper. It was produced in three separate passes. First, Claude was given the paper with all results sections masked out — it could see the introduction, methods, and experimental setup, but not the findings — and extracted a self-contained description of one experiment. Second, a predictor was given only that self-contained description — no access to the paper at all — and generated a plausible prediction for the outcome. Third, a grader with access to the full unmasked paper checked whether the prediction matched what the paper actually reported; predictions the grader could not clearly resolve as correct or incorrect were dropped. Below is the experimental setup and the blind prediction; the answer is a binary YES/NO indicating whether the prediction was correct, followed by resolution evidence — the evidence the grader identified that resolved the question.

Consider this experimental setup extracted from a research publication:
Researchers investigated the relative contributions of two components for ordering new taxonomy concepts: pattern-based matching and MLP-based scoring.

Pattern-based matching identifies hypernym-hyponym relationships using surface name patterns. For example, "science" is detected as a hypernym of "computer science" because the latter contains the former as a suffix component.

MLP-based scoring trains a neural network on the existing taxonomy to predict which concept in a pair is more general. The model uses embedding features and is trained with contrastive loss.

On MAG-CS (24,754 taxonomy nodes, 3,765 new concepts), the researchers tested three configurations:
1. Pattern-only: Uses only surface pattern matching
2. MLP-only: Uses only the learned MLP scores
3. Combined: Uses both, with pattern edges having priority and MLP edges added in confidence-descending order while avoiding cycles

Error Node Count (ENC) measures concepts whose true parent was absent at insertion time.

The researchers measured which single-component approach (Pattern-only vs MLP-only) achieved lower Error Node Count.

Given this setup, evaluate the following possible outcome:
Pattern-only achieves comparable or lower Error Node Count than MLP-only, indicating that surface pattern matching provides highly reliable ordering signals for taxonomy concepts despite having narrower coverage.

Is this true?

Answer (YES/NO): NO